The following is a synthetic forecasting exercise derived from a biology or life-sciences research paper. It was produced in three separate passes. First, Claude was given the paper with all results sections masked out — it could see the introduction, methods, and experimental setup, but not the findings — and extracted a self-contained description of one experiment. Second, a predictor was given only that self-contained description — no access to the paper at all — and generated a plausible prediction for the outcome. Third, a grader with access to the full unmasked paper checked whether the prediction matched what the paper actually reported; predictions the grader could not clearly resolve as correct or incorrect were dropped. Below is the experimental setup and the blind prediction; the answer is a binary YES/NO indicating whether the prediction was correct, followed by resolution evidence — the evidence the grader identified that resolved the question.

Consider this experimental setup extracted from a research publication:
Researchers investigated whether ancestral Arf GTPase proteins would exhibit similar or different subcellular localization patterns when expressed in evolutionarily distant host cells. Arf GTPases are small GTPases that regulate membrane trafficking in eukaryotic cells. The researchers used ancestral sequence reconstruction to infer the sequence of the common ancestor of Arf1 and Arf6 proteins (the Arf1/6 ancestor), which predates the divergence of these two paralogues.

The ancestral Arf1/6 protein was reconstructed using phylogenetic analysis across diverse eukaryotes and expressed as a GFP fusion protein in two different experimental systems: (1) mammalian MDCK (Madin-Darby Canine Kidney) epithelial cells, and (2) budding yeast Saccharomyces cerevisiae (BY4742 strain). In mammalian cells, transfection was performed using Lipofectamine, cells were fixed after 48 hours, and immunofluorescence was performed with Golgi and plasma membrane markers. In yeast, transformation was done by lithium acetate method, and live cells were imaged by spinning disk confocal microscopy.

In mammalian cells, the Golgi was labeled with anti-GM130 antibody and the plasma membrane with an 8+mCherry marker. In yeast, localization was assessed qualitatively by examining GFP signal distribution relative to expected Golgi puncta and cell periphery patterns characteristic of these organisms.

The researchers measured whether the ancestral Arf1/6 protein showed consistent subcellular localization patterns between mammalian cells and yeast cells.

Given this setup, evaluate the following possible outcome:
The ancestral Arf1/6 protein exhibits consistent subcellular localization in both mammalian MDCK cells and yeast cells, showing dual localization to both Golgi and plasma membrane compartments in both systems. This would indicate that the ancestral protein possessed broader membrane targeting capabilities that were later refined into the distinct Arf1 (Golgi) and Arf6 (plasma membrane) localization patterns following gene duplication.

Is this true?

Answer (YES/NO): YES